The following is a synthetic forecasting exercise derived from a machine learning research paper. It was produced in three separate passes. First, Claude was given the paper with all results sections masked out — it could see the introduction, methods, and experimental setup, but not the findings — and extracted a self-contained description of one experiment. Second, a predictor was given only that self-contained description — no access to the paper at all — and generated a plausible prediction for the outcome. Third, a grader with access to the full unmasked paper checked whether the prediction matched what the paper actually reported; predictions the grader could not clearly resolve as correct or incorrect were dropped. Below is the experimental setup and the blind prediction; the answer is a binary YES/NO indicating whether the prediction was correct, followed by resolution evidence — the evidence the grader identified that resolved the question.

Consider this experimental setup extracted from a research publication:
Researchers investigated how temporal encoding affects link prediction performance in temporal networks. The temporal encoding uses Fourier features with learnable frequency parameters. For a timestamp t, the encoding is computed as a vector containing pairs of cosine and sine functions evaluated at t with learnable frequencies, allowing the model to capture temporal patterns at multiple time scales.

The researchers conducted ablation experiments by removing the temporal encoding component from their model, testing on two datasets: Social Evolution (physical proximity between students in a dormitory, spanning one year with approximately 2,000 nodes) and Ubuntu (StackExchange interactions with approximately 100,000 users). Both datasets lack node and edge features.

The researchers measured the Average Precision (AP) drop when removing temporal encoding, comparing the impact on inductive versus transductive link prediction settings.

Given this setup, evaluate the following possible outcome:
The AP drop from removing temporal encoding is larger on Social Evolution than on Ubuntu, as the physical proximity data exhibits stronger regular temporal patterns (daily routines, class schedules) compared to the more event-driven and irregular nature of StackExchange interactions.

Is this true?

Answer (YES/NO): NO